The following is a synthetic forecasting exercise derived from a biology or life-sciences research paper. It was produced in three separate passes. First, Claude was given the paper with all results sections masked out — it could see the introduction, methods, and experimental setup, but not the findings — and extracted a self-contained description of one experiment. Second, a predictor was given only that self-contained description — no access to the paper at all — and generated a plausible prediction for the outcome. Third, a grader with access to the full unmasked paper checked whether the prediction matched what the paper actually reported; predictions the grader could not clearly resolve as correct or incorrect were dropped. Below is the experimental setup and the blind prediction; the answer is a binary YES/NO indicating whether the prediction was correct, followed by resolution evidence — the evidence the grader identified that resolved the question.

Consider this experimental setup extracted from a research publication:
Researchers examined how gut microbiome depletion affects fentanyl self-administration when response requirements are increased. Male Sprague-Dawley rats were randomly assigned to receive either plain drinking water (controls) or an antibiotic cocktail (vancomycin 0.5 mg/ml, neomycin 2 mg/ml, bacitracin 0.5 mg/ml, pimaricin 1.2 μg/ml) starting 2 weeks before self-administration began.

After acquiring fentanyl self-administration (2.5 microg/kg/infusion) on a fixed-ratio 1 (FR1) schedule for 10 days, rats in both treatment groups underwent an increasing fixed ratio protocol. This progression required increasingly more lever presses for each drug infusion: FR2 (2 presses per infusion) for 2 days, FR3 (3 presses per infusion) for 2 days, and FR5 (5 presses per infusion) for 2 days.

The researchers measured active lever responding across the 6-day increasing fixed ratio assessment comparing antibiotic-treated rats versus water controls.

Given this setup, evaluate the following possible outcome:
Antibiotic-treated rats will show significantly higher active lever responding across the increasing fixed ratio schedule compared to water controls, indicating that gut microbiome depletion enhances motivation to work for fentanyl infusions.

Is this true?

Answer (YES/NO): YES